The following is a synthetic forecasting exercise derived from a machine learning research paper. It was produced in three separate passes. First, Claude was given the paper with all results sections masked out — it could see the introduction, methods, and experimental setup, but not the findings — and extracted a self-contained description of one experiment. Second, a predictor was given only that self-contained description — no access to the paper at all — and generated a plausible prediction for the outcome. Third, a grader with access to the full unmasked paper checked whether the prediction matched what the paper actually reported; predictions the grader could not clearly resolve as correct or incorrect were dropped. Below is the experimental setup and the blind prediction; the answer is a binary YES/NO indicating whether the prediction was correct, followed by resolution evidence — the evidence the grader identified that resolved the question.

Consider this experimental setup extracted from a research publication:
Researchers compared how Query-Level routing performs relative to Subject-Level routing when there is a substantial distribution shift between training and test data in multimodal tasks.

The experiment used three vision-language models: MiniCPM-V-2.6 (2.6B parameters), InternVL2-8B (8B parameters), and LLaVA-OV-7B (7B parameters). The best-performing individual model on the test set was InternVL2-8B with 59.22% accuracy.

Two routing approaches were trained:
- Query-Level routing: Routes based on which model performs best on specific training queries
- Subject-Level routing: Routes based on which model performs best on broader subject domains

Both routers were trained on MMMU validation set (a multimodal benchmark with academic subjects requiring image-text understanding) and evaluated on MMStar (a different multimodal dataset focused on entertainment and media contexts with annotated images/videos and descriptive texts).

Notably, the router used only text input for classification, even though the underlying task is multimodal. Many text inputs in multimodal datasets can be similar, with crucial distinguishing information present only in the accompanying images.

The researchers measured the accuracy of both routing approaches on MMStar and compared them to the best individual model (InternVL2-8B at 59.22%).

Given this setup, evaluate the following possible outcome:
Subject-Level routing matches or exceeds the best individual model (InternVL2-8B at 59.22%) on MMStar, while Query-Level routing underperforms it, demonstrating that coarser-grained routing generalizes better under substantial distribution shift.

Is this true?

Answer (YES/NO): YES